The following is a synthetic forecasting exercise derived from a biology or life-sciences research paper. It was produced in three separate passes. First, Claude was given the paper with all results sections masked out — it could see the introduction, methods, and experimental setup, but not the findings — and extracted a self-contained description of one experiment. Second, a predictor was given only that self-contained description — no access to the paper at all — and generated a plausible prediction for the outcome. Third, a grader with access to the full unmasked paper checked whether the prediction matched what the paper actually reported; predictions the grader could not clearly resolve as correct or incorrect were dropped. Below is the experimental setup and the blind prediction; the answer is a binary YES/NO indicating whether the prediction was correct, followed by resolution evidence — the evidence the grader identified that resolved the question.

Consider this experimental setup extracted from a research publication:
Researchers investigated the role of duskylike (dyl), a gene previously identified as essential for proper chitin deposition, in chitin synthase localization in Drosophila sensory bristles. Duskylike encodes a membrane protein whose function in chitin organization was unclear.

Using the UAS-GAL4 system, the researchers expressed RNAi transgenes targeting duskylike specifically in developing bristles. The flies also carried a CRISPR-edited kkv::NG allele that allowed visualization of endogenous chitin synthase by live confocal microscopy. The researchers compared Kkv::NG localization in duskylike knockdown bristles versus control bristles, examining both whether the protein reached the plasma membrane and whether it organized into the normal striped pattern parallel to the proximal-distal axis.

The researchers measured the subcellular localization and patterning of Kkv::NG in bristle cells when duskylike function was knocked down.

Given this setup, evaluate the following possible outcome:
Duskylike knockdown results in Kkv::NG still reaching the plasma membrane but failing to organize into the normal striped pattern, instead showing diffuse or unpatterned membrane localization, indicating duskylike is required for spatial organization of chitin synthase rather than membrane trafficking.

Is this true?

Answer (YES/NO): YES